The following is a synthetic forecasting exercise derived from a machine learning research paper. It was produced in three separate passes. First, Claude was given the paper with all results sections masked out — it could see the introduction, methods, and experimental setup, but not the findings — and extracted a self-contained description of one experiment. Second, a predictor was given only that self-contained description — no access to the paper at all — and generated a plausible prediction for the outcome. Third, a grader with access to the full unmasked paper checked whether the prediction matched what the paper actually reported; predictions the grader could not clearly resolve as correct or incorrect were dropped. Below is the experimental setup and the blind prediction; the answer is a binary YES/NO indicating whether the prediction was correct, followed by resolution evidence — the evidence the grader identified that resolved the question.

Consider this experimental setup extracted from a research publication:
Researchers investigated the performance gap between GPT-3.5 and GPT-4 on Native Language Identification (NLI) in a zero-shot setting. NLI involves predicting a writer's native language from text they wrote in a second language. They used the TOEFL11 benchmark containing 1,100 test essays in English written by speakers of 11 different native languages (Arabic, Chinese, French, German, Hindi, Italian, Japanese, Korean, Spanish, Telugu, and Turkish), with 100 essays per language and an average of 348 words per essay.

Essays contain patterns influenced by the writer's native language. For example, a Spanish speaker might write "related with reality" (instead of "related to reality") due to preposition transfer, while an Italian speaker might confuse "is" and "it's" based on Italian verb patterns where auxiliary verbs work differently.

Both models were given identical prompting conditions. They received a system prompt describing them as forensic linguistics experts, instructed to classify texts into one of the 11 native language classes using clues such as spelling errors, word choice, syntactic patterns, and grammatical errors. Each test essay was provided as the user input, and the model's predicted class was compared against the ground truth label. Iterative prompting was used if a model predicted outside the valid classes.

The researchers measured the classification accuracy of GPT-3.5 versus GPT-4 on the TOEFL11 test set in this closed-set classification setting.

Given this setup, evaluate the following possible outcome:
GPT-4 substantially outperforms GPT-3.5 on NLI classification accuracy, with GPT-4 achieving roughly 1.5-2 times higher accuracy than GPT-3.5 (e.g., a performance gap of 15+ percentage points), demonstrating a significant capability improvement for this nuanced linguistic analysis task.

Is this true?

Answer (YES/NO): NO